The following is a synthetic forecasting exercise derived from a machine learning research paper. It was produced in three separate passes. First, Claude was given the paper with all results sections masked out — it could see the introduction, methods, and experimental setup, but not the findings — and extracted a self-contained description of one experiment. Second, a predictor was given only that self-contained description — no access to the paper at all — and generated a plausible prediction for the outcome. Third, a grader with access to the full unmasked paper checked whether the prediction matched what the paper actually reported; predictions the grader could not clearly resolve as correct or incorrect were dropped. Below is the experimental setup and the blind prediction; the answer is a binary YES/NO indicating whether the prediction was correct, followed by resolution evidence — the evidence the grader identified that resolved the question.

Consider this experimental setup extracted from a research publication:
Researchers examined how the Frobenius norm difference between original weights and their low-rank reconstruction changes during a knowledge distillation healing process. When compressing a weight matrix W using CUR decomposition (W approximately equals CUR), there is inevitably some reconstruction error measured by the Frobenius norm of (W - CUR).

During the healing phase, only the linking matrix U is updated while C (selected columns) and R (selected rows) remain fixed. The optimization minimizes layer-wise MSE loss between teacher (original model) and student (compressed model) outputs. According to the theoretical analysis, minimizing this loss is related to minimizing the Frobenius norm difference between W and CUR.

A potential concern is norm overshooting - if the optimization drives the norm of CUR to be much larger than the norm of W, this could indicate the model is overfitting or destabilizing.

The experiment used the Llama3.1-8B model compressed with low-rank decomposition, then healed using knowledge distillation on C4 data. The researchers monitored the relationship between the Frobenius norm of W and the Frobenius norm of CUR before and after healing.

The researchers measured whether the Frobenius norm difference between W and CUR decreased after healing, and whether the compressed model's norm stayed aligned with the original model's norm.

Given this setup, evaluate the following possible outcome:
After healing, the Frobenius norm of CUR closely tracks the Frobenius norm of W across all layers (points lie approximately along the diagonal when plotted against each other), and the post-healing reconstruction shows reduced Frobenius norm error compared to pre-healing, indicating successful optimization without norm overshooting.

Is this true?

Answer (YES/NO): YES